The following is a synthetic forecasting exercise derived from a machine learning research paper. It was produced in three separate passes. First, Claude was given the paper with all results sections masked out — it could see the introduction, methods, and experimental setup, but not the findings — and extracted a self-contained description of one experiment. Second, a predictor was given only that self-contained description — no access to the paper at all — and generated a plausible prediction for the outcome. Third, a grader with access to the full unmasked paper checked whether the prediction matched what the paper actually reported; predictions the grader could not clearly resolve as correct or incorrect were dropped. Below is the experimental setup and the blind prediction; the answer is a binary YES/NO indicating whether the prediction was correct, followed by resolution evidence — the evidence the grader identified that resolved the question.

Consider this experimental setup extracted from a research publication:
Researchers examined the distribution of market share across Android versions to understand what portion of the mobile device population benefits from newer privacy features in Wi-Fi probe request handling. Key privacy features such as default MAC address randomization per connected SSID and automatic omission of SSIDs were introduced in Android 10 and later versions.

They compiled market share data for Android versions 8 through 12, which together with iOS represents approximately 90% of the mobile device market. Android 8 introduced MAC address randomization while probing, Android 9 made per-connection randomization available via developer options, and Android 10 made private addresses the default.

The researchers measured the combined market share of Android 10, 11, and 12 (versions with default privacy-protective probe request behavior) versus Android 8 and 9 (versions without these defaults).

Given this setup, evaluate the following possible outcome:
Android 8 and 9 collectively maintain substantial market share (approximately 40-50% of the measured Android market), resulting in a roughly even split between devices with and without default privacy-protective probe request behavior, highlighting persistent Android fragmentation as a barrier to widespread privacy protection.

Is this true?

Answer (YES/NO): NO